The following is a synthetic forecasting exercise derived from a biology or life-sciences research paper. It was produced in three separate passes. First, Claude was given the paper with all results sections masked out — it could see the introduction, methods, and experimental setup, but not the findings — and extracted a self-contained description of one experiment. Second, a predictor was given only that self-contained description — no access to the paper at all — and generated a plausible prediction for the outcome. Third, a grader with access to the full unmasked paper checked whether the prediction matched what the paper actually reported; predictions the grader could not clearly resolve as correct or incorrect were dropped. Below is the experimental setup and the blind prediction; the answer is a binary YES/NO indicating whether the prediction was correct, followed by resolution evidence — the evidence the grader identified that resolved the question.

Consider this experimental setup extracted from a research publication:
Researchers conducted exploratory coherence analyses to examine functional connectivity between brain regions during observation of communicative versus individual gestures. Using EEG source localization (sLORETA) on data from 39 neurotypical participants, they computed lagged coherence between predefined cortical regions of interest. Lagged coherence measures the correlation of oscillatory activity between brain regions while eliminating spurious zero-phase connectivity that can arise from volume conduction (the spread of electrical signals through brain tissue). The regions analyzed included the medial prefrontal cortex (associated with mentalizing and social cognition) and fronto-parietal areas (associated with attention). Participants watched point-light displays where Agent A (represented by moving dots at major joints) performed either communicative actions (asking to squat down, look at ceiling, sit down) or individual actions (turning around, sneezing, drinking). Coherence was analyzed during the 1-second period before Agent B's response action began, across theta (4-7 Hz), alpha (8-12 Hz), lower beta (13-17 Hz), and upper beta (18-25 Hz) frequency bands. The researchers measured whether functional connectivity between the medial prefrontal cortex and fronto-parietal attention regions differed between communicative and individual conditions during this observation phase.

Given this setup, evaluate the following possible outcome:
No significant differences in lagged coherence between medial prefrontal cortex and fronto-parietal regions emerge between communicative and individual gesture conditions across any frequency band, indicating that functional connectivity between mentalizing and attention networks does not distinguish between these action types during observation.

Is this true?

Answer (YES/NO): YES